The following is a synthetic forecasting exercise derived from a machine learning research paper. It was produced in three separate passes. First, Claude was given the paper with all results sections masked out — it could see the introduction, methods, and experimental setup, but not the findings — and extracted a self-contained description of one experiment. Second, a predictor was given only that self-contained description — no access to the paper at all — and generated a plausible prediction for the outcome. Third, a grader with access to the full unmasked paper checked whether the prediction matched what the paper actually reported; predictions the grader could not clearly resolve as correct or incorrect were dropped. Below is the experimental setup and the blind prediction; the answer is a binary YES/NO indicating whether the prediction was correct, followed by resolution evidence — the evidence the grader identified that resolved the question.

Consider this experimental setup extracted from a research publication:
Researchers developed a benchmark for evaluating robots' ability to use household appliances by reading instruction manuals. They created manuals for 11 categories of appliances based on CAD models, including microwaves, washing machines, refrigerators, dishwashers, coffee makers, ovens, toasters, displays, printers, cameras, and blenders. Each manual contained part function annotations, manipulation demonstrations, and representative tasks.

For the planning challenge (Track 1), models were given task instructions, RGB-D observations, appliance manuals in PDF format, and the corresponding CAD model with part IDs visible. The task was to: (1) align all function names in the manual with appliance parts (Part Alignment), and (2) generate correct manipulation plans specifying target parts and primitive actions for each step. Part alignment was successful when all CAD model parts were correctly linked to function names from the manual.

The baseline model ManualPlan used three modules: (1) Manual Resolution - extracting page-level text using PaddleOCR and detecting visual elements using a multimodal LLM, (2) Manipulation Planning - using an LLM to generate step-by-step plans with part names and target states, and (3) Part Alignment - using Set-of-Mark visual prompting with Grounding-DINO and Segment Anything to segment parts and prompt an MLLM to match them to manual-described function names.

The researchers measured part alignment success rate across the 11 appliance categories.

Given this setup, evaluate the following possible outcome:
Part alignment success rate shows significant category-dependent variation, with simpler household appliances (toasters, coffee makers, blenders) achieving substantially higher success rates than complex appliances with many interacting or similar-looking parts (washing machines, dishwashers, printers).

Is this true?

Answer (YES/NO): NO